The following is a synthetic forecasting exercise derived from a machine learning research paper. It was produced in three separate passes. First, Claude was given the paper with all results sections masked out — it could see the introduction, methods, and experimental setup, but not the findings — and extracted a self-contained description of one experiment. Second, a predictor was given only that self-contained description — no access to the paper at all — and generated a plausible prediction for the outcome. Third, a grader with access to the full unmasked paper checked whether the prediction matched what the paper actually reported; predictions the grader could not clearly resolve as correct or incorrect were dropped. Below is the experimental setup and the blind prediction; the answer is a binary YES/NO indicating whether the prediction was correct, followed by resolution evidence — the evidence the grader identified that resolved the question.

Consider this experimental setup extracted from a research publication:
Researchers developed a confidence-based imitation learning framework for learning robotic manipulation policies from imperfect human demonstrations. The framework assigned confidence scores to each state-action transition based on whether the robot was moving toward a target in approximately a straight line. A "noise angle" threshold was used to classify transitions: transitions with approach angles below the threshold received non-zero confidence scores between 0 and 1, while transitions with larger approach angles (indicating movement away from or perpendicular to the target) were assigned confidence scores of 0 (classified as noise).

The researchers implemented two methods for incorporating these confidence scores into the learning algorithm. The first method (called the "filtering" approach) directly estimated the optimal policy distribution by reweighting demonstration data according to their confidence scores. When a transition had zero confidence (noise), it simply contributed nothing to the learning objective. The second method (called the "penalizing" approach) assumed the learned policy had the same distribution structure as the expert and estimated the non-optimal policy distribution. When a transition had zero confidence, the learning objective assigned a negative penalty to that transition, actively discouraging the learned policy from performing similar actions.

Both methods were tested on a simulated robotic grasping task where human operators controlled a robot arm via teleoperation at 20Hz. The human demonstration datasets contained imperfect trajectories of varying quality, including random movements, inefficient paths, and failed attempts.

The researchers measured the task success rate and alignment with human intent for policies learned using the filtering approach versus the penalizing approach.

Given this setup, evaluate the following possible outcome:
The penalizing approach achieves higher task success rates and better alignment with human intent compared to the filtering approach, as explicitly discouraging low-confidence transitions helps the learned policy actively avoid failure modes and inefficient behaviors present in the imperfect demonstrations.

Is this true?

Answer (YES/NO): YES